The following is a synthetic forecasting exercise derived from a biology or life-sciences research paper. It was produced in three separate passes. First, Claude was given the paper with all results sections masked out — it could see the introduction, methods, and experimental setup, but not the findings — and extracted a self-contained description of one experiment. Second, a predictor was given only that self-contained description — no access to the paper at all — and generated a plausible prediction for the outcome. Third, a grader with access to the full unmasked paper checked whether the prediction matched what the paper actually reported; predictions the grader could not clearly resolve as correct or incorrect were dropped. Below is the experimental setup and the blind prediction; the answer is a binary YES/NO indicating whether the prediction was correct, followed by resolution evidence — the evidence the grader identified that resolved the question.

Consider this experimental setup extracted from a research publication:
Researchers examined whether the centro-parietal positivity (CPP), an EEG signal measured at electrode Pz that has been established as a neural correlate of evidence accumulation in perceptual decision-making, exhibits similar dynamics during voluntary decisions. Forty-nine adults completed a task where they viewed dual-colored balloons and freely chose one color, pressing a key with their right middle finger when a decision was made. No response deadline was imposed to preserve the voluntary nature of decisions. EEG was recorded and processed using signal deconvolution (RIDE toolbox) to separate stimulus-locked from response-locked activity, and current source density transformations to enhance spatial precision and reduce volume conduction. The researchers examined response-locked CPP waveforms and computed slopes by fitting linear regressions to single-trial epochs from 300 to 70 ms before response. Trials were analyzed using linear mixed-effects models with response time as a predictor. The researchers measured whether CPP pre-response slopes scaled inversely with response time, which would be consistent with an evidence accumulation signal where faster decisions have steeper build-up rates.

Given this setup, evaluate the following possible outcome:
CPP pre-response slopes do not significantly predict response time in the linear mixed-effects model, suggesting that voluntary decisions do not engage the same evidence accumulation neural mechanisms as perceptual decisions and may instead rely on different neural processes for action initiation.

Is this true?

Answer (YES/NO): NO